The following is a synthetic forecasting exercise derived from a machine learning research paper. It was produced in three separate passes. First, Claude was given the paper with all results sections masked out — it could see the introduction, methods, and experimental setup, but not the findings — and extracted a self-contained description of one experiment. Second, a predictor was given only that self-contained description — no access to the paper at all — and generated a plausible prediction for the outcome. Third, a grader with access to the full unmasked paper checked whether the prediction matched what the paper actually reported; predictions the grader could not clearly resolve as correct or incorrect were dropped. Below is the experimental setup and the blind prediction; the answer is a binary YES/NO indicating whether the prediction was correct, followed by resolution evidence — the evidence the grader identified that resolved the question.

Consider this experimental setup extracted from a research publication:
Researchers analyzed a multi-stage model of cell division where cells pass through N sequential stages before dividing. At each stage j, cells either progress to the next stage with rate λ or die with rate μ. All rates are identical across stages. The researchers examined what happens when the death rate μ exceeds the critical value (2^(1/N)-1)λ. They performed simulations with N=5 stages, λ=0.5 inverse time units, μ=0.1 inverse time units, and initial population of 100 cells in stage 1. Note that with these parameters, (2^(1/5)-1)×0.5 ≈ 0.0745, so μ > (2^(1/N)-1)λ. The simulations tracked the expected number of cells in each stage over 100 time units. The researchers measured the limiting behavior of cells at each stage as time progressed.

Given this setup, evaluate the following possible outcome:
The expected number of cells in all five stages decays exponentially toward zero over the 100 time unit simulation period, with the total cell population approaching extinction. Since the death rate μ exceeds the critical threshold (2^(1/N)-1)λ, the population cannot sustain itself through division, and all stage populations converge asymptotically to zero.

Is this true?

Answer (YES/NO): YES